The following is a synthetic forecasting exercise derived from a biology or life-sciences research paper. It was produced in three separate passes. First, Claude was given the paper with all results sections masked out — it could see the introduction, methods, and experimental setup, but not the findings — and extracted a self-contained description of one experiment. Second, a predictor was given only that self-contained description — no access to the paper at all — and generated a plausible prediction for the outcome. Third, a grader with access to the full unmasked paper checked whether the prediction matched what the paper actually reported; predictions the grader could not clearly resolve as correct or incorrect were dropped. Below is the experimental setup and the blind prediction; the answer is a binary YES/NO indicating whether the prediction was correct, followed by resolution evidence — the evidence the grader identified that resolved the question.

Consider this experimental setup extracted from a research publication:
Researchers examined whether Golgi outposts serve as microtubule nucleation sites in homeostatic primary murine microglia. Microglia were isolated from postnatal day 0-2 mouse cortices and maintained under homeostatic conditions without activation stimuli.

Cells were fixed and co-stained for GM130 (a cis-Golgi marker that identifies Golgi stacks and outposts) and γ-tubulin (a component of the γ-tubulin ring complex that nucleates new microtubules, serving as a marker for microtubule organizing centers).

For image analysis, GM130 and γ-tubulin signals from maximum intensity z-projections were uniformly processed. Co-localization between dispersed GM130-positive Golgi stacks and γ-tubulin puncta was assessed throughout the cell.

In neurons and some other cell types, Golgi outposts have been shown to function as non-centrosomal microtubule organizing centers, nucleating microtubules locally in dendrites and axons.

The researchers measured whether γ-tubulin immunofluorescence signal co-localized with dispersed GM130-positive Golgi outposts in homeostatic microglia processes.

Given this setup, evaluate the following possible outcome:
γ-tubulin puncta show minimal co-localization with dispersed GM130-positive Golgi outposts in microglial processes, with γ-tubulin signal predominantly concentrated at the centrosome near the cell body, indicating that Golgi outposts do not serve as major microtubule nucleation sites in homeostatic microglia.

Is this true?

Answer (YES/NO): NO